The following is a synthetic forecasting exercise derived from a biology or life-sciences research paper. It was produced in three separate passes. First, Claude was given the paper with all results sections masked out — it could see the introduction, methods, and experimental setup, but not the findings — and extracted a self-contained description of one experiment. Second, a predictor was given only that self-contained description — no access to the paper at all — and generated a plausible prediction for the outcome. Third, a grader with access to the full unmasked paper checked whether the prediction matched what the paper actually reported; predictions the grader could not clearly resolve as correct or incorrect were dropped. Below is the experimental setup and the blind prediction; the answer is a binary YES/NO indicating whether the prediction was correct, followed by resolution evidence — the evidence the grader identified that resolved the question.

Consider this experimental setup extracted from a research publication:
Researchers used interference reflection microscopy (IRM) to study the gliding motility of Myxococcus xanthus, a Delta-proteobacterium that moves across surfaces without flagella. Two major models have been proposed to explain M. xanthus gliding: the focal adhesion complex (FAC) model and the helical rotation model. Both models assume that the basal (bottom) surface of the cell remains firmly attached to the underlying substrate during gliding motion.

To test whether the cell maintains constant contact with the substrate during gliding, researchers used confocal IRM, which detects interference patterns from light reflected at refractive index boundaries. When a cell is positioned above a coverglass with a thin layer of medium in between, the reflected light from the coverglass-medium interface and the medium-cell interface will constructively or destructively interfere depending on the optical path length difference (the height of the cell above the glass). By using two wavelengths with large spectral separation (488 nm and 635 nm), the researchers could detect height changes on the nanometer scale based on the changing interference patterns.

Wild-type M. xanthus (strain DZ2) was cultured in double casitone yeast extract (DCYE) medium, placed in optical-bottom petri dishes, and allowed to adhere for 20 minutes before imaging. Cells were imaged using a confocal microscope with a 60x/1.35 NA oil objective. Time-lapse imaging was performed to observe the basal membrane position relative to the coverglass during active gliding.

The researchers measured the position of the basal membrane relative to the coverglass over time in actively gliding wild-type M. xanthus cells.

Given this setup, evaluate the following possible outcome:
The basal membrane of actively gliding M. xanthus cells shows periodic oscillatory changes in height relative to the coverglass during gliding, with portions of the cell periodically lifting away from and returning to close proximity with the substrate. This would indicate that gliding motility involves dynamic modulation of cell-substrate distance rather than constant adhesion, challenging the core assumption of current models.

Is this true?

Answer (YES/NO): NO